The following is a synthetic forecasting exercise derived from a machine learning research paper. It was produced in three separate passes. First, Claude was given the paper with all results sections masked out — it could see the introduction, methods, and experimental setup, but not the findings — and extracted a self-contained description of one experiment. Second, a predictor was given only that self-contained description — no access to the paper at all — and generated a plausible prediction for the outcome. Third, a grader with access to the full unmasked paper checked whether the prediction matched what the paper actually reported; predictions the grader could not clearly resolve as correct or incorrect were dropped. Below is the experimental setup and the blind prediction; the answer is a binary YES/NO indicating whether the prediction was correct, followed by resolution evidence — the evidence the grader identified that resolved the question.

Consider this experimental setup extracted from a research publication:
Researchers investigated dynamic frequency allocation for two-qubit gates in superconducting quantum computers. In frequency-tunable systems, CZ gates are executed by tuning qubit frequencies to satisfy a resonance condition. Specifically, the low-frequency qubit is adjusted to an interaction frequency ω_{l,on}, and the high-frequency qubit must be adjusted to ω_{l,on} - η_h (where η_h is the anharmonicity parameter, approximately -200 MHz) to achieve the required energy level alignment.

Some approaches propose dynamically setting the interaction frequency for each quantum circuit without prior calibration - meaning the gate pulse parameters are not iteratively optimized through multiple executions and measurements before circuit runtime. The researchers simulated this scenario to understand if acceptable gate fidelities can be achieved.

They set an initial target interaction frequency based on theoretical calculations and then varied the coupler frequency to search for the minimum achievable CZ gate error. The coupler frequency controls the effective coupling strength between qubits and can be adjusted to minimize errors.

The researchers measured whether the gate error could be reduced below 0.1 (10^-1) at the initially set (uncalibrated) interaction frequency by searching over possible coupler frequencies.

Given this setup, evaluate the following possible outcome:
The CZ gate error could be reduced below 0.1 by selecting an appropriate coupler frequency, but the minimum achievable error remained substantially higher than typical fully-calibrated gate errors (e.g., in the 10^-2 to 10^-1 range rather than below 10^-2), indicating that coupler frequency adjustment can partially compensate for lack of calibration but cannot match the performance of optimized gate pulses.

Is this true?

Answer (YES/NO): NO